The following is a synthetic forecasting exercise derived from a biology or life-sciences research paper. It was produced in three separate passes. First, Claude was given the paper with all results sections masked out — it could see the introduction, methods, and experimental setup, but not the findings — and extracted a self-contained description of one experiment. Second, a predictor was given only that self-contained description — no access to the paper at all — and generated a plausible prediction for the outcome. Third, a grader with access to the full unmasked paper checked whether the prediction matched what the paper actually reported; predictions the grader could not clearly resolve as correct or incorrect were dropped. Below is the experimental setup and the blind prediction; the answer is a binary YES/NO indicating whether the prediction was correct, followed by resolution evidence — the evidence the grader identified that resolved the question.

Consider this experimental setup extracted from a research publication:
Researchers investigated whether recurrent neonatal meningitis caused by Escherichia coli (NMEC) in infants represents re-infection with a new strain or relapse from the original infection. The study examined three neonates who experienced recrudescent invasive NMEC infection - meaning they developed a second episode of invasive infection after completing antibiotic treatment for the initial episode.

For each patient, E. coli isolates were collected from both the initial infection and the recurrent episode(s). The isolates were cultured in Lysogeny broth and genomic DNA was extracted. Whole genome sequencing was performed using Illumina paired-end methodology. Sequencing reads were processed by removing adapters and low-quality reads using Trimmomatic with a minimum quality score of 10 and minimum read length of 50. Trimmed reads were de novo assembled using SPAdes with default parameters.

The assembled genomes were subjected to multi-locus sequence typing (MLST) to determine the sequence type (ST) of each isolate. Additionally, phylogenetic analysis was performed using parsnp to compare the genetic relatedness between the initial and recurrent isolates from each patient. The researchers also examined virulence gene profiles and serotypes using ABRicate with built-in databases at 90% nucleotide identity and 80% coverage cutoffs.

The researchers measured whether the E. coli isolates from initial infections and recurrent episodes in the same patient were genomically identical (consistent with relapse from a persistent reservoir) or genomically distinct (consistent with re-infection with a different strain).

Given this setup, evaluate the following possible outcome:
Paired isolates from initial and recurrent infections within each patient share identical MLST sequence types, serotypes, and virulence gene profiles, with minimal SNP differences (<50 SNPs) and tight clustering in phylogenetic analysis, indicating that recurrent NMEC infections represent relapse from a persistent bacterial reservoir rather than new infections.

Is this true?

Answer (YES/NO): YES